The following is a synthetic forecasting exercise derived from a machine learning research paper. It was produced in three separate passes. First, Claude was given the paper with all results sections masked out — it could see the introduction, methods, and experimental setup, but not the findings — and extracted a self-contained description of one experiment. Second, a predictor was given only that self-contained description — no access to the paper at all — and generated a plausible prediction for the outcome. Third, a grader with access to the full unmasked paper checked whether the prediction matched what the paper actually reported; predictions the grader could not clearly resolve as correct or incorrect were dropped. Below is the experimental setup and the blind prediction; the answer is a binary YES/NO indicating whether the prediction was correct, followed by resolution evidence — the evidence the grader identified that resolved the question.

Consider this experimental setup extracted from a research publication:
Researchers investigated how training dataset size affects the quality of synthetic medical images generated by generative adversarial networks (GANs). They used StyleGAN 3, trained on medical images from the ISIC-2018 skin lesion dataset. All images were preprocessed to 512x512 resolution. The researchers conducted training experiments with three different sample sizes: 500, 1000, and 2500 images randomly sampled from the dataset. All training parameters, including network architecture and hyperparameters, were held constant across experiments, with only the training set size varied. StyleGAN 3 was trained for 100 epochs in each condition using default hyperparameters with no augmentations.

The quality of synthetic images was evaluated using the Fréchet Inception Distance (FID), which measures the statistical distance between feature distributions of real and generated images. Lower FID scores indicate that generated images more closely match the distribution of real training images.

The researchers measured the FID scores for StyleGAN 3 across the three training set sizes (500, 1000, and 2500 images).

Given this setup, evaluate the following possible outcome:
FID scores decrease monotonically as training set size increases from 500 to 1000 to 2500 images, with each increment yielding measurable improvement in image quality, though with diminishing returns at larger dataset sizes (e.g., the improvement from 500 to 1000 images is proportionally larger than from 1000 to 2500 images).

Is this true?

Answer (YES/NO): NO